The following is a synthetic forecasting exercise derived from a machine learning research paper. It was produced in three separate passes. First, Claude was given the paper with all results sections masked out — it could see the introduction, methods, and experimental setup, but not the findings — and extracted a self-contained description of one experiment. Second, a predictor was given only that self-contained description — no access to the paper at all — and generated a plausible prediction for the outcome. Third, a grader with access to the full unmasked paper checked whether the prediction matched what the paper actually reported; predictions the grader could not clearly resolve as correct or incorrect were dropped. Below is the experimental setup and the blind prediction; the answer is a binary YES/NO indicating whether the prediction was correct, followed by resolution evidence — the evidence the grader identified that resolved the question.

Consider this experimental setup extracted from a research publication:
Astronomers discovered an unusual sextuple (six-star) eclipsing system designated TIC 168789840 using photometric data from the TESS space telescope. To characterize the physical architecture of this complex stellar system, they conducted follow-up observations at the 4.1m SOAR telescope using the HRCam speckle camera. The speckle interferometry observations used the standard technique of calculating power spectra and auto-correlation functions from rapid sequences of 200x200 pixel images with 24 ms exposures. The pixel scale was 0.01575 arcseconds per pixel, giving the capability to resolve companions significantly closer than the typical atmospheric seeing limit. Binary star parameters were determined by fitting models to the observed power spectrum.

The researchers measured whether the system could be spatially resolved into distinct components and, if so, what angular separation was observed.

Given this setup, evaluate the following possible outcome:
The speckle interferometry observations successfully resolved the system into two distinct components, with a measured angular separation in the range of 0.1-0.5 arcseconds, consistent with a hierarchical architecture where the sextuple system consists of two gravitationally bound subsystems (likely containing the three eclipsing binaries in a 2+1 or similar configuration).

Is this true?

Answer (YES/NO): YES